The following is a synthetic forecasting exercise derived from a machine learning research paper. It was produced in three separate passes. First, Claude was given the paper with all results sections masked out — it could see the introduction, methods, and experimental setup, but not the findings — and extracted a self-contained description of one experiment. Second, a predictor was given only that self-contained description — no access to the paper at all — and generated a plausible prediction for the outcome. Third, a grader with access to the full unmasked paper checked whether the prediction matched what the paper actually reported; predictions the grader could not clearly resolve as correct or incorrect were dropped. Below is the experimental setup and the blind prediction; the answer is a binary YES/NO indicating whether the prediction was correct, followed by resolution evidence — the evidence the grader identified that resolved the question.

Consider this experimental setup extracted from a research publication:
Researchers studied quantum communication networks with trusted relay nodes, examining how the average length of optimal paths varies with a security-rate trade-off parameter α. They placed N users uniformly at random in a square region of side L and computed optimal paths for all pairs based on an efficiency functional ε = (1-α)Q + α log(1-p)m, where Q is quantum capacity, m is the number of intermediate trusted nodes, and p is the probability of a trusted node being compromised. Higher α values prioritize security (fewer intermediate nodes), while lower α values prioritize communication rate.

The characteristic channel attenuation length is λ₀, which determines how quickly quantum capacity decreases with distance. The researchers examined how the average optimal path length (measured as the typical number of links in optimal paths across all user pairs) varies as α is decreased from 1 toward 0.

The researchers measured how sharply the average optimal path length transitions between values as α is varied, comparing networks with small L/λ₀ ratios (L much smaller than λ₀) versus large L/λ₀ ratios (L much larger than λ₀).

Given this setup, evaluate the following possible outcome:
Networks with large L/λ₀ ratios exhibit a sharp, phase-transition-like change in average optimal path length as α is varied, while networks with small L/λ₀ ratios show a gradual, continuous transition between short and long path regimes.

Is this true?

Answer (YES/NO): NO